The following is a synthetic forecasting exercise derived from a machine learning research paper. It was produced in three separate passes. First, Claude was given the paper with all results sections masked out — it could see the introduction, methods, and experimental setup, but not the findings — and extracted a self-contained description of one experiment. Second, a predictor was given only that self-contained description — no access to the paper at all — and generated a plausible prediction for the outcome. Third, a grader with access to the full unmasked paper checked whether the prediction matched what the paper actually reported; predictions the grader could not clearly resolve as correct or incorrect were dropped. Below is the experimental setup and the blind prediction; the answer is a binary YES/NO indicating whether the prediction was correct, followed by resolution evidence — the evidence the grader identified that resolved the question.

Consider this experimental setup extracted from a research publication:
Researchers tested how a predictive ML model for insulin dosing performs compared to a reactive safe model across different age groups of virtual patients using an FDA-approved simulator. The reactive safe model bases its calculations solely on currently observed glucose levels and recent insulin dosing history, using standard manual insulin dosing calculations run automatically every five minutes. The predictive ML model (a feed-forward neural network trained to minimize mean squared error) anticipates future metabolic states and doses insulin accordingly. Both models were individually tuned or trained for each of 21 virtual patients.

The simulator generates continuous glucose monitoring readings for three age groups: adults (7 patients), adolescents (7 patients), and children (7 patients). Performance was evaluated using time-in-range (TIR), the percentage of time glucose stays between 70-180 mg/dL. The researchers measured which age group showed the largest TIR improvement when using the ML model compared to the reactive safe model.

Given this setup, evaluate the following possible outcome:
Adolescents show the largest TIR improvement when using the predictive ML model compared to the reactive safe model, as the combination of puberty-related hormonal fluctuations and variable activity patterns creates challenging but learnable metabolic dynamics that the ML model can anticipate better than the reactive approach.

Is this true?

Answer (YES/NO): NO